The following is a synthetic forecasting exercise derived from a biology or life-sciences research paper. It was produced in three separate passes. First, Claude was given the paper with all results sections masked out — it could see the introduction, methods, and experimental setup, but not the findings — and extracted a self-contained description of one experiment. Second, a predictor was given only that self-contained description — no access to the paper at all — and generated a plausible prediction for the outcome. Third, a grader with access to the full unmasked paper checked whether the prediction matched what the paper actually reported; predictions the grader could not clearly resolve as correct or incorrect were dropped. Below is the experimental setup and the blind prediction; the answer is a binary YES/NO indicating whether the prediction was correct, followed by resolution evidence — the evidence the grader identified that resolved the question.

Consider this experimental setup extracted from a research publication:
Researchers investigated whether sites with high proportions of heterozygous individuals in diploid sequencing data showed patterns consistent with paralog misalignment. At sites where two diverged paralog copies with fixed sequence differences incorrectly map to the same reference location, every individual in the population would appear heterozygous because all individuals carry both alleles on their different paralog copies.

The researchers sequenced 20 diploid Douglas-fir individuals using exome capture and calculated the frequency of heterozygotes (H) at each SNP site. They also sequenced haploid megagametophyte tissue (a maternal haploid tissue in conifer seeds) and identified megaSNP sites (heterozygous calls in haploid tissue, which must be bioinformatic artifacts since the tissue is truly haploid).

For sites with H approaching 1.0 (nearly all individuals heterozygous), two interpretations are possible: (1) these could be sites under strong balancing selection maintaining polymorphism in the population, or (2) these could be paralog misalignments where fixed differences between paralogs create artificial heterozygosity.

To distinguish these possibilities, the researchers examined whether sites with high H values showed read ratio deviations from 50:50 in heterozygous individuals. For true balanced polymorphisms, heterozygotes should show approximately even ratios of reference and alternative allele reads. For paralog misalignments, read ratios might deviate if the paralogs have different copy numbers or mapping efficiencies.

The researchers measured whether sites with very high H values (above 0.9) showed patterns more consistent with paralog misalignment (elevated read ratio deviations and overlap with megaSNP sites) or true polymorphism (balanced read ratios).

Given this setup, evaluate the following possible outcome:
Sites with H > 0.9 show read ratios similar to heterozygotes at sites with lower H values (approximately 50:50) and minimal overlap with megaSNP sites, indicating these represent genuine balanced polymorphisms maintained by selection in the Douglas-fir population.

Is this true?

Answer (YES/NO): NO